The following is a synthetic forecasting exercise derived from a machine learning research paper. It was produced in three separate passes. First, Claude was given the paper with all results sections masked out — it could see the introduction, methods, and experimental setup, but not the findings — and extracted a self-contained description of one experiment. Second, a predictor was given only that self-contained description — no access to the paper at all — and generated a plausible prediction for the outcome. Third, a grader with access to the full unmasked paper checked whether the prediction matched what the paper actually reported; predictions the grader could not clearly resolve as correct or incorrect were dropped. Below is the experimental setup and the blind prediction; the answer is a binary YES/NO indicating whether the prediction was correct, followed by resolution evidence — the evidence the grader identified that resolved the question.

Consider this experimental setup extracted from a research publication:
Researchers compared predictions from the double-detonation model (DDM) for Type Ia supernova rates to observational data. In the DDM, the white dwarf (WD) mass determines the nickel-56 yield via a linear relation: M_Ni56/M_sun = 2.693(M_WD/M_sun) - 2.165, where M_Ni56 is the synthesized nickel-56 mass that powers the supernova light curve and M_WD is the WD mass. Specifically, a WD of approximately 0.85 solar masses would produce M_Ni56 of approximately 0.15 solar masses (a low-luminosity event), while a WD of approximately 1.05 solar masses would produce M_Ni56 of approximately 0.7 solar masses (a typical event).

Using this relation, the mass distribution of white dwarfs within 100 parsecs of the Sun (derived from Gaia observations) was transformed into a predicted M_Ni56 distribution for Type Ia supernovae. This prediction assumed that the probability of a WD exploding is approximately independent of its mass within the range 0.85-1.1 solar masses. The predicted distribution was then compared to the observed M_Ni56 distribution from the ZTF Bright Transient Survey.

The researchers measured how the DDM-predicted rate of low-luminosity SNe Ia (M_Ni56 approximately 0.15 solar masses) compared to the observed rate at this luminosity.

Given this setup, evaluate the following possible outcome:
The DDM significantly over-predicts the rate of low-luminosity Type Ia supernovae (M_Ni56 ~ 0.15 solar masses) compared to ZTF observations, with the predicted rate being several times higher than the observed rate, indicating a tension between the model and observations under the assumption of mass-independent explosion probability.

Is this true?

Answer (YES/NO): NO